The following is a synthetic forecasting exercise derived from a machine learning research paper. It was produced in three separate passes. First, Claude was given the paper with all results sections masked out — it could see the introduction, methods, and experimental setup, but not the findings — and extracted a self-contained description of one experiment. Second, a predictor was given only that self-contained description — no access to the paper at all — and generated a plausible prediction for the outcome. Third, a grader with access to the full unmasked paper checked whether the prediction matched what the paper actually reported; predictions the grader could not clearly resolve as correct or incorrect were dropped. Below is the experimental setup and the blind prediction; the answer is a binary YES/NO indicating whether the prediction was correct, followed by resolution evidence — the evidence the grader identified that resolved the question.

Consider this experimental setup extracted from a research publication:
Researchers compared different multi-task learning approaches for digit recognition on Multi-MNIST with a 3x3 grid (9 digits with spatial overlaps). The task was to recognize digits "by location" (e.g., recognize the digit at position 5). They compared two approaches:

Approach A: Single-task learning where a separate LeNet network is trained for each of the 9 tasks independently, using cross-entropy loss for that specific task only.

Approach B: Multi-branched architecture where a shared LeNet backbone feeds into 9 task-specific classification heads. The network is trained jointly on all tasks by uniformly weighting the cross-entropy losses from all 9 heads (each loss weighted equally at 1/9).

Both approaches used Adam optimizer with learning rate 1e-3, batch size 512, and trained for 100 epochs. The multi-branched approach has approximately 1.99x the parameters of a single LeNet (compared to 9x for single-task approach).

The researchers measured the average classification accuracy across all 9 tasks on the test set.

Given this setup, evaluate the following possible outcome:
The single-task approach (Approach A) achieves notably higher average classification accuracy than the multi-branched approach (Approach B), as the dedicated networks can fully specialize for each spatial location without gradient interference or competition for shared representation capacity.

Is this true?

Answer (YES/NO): YES